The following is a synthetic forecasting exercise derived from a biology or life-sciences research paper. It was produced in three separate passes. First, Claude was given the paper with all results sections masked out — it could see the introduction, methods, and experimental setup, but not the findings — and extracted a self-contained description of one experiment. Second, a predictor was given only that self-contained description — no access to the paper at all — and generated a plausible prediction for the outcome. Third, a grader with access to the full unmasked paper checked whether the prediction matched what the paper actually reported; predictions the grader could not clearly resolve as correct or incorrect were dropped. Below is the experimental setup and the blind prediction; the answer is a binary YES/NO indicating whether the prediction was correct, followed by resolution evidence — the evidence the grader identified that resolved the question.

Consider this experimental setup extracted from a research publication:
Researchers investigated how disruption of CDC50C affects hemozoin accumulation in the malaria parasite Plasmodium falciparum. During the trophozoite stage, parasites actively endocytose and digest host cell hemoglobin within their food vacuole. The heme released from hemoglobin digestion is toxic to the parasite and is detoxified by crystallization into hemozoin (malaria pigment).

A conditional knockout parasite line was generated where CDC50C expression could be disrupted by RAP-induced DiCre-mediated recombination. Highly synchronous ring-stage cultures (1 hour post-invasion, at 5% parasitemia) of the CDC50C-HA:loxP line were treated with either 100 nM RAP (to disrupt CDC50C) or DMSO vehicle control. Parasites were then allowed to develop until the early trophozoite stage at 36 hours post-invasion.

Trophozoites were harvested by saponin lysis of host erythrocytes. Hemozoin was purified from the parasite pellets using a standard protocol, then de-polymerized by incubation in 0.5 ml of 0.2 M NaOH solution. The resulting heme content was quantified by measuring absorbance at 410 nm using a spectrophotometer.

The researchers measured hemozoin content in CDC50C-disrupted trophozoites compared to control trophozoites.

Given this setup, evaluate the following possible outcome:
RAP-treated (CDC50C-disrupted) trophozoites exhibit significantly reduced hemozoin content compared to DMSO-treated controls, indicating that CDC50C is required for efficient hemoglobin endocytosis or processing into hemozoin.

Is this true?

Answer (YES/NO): YES